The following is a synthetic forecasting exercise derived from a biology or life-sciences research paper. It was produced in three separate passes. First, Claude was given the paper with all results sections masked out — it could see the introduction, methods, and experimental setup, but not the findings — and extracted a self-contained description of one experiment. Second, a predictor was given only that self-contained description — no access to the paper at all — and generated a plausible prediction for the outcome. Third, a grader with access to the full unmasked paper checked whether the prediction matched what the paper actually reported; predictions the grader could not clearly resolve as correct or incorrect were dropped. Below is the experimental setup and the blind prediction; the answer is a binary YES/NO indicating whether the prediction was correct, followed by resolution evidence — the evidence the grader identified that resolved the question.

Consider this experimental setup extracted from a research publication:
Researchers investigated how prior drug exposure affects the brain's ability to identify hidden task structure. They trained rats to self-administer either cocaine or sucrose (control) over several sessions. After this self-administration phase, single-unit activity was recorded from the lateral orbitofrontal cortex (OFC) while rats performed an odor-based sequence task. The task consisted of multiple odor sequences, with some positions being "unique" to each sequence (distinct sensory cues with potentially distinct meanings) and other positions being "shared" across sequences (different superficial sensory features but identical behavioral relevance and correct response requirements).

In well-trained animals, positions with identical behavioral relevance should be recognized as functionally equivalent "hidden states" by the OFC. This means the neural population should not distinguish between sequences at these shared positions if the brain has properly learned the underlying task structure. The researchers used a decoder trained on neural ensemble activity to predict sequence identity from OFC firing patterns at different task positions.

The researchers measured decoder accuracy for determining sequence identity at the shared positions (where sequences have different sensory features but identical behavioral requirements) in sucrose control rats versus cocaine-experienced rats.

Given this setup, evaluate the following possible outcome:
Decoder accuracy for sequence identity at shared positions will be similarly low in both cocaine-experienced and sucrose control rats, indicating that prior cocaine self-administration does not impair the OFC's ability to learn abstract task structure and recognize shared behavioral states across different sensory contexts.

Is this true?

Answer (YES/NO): NO